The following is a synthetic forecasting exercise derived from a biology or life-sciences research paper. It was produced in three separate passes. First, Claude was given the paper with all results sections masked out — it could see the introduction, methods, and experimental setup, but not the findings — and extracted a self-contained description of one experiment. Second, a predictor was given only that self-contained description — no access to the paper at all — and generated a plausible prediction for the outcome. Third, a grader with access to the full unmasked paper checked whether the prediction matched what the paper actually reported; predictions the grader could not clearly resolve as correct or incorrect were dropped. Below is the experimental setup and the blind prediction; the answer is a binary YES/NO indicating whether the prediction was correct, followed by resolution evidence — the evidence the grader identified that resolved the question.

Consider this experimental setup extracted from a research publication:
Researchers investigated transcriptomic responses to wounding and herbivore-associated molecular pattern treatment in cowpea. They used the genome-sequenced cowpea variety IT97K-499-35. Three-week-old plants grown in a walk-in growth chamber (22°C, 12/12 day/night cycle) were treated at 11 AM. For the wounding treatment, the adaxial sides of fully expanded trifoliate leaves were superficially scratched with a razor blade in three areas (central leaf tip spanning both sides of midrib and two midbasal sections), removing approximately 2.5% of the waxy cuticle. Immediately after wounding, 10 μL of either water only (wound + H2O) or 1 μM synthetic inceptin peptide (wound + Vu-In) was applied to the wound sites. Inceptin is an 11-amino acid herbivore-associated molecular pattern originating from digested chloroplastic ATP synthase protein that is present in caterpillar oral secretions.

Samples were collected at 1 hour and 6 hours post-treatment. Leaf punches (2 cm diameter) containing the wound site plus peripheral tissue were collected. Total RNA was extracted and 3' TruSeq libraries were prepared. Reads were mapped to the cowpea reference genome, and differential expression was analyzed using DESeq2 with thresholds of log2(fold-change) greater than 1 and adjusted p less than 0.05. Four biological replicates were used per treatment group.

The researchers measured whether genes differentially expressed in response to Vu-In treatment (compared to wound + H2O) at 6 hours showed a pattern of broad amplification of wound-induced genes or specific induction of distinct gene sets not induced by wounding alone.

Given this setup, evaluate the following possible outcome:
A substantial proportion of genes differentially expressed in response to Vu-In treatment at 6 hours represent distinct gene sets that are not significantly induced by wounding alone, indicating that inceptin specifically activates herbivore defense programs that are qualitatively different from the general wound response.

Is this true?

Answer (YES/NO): YES